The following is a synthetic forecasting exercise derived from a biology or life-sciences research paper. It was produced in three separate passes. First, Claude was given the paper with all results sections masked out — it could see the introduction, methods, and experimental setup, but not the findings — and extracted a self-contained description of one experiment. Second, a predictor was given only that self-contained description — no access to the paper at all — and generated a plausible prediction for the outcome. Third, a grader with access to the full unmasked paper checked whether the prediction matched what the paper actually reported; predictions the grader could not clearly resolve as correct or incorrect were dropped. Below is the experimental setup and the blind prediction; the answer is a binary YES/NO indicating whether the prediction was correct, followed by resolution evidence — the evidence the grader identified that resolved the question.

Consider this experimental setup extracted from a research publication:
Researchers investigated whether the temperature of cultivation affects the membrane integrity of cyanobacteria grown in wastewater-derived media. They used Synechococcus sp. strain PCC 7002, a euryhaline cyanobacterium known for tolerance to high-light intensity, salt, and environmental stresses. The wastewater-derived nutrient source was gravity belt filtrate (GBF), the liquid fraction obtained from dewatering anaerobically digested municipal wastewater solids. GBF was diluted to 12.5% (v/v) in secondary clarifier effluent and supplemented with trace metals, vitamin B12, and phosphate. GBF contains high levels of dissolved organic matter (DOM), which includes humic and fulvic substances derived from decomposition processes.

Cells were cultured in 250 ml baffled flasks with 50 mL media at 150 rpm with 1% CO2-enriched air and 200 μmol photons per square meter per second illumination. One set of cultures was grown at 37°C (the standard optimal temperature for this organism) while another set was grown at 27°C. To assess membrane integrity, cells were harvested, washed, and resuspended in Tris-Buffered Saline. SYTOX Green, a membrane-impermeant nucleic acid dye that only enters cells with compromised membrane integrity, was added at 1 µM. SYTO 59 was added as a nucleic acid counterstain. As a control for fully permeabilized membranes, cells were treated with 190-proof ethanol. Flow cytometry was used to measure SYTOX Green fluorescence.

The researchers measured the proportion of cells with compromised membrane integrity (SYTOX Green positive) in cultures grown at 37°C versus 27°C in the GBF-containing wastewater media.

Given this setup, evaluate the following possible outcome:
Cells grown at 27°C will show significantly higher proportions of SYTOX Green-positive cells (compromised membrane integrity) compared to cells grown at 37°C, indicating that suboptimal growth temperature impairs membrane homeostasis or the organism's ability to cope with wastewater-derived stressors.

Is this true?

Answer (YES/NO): NO